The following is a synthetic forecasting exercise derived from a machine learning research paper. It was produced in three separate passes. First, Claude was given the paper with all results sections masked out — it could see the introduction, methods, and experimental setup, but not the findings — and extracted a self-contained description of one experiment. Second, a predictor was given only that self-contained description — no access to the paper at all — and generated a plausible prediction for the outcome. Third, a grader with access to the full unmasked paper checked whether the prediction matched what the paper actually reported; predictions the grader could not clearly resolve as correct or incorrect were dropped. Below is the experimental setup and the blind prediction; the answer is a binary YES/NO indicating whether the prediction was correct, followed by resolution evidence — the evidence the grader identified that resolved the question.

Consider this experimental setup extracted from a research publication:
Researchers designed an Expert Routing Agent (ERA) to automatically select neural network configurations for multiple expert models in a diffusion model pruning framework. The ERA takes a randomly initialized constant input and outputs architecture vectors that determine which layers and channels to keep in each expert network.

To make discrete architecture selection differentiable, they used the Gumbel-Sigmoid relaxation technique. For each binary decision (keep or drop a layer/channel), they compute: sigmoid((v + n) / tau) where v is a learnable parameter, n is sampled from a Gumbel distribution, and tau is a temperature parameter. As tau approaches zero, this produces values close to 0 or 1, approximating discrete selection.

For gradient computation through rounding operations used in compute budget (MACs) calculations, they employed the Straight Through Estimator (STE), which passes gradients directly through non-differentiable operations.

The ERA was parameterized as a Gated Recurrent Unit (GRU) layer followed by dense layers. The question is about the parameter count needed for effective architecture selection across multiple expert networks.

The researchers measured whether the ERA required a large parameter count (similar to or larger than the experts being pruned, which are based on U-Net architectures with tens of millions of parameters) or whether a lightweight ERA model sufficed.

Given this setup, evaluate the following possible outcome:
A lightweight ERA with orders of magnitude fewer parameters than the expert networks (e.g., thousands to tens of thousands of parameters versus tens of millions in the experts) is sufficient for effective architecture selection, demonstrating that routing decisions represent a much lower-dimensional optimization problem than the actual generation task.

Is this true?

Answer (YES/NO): NO